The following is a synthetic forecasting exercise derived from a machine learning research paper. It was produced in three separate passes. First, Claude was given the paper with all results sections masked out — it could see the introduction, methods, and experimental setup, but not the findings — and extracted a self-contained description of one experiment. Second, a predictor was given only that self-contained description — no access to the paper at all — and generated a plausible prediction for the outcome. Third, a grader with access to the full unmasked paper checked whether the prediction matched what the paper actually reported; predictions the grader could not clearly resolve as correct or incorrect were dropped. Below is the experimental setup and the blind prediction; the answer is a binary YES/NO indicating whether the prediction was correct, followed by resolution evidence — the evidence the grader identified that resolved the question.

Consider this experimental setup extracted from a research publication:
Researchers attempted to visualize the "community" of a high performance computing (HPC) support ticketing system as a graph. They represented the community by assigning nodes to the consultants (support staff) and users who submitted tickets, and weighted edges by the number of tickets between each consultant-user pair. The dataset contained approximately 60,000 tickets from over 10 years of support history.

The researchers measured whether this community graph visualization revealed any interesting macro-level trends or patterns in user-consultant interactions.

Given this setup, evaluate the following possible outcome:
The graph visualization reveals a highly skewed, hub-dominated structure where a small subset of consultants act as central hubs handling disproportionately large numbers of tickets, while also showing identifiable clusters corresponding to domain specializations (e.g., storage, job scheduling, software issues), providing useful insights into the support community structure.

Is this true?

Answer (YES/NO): NO